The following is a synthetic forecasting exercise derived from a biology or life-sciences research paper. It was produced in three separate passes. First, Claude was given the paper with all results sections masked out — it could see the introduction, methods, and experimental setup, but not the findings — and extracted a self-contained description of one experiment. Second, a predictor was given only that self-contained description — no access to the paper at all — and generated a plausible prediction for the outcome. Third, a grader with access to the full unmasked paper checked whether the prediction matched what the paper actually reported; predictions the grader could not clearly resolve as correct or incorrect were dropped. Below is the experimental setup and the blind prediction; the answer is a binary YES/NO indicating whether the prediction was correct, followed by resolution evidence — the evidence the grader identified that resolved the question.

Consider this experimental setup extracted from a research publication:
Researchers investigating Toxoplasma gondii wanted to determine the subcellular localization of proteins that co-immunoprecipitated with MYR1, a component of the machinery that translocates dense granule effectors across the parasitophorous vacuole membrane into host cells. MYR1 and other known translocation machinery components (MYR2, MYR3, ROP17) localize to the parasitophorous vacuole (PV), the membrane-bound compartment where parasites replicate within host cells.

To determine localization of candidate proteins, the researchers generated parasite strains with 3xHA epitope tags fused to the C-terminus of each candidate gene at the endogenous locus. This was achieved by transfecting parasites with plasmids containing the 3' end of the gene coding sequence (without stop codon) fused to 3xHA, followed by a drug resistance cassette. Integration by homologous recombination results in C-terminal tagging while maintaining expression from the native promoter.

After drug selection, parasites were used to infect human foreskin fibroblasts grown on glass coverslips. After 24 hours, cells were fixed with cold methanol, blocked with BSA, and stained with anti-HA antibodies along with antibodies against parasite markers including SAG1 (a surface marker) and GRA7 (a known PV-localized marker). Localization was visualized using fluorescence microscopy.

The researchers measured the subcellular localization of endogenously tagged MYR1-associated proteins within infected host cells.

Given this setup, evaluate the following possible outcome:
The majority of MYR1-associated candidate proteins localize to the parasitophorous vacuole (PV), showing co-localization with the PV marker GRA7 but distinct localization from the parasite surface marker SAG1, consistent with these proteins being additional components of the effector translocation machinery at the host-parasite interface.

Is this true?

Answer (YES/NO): NO